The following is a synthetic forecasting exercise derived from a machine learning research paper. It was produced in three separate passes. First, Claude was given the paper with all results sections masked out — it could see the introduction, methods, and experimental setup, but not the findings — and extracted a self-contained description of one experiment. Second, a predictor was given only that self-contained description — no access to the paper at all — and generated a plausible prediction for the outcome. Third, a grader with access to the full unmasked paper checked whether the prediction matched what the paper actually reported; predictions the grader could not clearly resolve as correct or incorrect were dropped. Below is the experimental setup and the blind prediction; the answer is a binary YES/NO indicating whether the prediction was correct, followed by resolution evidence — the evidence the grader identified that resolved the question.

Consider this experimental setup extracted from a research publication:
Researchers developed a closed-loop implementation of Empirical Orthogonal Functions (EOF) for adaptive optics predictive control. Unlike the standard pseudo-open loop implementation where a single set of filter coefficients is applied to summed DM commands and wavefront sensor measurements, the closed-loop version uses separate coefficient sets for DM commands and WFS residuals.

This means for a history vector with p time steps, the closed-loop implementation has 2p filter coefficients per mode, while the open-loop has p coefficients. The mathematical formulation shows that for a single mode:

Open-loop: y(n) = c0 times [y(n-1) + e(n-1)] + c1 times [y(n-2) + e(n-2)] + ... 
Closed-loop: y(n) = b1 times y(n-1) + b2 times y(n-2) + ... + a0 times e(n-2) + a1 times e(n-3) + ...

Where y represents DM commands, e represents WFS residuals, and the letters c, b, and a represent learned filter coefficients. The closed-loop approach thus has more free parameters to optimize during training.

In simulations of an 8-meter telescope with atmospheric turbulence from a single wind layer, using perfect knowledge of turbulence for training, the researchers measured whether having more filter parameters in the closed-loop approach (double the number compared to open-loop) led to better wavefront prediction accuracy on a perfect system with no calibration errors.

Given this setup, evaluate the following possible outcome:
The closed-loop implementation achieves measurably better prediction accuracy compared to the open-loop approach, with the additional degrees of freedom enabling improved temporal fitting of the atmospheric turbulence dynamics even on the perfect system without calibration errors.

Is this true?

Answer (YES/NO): NO